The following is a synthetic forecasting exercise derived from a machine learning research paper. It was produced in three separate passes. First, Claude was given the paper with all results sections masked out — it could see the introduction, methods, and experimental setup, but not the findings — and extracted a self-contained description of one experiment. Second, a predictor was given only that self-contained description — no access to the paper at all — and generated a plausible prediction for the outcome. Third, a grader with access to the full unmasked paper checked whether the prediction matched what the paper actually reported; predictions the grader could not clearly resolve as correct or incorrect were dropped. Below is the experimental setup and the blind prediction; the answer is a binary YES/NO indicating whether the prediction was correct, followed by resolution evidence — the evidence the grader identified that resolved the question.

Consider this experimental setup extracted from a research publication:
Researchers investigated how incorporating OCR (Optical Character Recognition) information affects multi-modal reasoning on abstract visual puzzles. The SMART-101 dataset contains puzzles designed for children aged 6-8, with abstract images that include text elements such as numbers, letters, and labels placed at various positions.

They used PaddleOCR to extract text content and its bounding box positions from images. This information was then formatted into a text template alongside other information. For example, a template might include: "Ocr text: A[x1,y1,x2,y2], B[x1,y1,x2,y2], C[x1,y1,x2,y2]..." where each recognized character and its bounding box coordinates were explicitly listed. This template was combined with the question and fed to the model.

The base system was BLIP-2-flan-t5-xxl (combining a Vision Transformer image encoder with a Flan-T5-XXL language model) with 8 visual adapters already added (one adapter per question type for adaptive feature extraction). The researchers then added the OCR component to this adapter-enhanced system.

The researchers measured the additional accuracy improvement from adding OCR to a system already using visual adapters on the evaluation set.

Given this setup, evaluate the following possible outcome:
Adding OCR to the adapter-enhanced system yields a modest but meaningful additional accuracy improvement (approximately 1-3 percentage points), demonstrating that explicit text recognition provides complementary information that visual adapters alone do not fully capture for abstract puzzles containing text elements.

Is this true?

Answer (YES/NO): NO